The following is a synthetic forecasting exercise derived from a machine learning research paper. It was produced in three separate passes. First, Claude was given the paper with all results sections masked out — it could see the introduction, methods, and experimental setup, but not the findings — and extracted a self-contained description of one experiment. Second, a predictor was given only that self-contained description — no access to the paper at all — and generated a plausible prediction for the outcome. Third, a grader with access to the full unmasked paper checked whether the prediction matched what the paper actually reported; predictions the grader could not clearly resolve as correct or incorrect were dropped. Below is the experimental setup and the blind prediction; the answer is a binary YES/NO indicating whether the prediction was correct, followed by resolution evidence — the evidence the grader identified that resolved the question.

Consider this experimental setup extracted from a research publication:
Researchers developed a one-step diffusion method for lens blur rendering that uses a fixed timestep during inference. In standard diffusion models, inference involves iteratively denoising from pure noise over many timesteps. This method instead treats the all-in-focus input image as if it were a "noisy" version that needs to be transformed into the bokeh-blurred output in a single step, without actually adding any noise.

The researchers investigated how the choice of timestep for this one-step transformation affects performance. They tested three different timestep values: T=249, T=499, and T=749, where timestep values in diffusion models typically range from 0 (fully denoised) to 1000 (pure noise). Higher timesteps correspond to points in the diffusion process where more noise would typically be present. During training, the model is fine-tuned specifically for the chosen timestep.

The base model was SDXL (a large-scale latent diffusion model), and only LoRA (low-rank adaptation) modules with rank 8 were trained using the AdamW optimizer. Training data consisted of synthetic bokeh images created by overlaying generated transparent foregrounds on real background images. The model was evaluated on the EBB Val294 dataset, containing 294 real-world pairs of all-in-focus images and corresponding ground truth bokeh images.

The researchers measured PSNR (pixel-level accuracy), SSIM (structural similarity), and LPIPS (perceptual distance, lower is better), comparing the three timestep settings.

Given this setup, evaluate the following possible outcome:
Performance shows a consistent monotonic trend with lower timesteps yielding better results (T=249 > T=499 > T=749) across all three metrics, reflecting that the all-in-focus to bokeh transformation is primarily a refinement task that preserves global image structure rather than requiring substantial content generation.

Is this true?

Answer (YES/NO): NO